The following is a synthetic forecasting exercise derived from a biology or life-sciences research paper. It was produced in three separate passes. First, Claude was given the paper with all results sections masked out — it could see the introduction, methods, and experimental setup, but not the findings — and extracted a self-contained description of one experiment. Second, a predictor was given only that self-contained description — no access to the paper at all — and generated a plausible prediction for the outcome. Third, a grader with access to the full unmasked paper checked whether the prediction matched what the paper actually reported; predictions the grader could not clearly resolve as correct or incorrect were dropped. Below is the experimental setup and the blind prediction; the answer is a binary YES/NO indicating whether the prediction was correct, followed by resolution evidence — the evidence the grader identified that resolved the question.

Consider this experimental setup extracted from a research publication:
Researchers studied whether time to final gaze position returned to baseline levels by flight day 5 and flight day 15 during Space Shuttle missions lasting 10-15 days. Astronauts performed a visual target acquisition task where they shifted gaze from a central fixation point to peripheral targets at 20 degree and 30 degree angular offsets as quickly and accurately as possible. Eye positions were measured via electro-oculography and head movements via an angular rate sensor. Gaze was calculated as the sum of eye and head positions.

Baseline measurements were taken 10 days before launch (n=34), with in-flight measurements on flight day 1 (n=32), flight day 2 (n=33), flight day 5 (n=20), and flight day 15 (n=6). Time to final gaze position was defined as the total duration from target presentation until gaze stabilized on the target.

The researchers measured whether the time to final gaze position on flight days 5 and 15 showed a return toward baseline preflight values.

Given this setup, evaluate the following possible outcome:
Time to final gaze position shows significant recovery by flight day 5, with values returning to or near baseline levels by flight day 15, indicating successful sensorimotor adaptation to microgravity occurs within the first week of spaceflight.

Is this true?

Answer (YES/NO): NO